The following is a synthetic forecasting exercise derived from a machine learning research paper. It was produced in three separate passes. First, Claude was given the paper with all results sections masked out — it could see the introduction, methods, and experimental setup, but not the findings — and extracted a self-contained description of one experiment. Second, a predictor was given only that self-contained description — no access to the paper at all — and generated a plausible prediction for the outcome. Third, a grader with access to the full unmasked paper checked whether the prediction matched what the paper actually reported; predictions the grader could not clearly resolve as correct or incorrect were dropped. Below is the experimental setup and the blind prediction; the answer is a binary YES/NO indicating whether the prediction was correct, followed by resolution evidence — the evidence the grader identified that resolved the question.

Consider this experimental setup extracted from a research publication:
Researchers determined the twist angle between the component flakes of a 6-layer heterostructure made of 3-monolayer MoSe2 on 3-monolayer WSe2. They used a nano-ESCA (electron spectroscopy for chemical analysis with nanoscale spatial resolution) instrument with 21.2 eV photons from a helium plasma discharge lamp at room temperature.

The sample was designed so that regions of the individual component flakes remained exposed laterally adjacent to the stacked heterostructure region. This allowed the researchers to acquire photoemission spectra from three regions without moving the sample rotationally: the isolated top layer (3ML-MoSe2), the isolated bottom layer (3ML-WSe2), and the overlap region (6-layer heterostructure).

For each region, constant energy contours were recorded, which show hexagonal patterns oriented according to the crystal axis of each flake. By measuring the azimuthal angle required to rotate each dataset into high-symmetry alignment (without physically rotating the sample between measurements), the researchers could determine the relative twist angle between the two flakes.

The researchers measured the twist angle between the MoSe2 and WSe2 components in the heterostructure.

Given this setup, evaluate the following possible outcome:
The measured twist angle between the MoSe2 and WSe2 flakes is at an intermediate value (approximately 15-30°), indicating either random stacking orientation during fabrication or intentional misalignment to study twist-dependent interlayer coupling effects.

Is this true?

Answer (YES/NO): YES